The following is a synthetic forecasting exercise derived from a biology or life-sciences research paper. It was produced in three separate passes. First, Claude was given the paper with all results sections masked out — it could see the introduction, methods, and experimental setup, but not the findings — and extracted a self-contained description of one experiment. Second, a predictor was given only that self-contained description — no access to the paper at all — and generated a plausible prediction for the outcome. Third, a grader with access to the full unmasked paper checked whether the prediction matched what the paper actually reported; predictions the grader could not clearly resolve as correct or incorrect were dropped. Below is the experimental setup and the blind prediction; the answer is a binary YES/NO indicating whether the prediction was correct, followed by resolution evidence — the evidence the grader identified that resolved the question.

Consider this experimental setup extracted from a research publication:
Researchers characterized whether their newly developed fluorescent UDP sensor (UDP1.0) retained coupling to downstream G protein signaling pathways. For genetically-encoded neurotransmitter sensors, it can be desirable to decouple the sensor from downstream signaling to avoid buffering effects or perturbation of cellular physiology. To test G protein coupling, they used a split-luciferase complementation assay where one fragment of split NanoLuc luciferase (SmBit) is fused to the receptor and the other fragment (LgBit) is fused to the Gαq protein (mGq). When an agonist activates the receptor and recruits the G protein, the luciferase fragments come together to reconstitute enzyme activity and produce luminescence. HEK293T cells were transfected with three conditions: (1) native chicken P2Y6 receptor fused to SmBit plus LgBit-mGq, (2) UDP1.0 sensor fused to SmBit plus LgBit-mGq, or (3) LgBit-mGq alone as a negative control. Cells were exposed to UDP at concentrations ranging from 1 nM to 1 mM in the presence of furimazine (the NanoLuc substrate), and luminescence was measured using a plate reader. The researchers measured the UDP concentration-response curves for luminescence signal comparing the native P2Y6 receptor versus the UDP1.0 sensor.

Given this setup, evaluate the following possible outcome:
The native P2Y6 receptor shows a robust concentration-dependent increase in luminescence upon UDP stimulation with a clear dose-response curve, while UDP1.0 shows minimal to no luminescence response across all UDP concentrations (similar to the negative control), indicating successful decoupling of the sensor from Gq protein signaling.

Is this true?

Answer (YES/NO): YES